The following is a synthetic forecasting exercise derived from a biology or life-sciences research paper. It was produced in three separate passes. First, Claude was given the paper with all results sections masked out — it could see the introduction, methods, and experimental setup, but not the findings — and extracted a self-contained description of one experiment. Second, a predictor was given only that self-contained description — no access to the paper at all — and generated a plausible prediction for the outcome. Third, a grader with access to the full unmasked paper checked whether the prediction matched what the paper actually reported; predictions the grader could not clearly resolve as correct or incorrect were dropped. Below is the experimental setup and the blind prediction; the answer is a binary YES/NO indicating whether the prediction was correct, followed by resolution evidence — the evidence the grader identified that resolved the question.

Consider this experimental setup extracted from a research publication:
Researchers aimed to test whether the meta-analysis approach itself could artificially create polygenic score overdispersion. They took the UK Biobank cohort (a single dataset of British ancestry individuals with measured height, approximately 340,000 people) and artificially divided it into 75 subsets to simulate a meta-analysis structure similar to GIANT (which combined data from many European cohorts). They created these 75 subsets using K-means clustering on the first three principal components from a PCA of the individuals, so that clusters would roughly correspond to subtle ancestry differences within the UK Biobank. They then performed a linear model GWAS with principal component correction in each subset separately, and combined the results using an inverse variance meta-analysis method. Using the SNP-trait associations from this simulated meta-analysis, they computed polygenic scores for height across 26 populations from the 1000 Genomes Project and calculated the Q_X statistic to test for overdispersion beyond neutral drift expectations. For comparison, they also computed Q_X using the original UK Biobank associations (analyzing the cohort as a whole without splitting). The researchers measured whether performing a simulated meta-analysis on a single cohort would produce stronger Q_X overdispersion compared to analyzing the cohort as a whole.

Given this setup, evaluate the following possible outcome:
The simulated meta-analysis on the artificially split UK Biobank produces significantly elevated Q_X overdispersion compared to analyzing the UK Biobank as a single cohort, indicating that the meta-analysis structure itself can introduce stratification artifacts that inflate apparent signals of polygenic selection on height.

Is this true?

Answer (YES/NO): YES